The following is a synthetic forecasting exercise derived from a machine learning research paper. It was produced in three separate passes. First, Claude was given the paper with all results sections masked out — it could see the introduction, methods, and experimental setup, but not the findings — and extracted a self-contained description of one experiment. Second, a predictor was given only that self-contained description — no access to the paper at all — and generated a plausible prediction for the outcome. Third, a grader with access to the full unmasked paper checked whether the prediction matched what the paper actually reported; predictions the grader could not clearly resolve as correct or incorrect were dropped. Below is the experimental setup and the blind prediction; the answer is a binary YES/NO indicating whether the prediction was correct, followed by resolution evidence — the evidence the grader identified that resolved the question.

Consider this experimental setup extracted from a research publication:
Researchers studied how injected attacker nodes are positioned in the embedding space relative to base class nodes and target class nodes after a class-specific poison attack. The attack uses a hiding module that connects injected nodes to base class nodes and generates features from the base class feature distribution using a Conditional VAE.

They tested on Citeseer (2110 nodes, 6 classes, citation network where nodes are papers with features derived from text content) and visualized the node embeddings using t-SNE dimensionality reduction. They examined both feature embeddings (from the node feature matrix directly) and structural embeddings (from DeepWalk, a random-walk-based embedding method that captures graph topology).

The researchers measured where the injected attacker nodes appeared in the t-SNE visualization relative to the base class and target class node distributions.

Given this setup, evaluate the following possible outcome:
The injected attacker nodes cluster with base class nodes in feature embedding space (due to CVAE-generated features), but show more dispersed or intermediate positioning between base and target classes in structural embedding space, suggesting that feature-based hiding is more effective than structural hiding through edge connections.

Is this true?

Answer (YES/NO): NO